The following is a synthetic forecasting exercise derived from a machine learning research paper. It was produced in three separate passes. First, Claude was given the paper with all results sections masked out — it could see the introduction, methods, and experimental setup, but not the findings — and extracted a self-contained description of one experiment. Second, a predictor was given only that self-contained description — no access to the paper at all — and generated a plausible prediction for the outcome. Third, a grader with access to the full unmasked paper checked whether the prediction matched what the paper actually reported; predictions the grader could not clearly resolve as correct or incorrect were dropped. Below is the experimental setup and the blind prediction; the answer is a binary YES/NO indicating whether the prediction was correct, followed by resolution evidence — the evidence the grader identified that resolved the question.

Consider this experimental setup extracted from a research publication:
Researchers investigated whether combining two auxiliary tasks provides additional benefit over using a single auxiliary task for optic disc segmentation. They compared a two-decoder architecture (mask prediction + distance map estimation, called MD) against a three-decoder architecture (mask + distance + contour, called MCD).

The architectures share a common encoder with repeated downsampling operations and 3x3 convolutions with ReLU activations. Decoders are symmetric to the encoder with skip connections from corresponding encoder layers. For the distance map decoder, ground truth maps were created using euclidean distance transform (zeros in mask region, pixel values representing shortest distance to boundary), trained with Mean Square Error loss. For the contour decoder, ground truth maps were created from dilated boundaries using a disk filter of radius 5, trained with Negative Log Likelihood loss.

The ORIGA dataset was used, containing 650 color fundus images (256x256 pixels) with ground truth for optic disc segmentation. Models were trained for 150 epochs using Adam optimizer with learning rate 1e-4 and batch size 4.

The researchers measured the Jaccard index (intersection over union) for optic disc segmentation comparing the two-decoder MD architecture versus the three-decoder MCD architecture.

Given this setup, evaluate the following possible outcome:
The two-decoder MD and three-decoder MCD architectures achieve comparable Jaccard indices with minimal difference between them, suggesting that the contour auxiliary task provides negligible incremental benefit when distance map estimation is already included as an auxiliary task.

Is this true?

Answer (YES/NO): YES